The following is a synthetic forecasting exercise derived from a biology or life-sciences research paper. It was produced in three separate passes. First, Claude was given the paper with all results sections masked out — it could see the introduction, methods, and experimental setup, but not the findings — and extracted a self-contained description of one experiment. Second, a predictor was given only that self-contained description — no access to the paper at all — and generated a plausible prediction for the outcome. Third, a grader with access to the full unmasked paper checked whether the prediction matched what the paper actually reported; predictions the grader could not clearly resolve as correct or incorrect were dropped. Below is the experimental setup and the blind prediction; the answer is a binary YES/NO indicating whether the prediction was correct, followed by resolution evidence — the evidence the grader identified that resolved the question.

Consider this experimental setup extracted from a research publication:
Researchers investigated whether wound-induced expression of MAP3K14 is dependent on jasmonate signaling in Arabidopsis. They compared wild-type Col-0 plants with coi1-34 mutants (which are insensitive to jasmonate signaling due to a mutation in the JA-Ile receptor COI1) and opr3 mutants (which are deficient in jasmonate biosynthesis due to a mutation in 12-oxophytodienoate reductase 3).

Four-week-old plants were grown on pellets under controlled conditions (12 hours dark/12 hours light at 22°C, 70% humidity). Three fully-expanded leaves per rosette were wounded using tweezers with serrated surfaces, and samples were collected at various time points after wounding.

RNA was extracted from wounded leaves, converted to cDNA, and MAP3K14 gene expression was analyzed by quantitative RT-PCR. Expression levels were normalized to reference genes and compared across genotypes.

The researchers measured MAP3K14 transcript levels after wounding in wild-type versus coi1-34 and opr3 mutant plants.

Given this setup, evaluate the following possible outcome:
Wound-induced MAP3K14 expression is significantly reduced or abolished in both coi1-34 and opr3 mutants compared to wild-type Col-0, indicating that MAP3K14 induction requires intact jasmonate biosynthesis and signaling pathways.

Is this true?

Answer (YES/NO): NO